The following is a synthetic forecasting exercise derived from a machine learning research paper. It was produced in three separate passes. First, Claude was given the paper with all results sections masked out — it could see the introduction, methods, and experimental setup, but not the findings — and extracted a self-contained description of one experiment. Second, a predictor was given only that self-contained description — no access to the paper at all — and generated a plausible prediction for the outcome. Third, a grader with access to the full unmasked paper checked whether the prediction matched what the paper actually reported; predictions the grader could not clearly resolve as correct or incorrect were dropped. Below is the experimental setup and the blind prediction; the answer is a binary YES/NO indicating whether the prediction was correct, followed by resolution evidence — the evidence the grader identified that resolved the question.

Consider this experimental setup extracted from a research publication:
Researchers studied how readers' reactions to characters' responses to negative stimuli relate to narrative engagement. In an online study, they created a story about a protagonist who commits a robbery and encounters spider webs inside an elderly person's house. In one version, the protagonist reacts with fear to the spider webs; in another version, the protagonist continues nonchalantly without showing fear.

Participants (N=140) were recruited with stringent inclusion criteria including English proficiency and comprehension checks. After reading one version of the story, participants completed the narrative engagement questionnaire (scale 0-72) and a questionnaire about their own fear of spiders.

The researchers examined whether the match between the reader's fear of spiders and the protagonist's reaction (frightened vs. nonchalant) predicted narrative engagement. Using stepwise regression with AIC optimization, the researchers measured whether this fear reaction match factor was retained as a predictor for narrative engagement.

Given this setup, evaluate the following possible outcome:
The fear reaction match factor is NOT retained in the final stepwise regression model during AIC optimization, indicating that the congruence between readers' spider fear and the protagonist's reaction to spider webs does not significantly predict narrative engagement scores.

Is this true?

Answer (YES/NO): YES